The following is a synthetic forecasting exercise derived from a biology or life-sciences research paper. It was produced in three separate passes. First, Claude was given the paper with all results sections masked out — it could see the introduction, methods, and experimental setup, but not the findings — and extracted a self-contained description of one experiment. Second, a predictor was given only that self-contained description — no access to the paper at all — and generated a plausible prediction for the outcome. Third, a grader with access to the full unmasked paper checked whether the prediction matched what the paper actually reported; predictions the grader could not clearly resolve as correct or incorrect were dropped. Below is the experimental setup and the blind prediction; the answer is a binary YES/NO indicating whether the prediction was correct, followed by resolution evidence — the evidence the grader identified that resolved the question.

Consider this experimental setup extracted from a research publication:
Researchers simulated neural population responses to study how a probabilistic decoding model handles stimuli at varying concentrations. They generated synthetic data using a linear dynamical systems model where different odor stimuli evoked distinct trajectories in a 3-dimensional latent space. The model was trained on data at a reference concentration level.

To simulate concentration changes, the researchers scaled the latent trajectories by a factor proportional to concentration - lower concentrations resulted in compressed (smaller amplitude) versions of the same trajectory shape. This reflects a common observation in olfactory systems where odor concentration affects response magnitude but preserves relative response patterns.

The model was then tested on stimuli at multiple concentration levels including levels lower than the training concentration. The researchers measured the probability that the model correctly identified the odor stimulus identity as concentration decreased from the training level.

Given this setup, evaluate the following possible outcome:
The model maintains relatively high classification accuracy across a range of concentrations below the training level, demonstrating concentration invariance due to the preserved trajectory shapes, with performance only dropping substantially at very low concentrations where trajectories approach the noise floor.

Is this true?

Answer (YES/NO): NO